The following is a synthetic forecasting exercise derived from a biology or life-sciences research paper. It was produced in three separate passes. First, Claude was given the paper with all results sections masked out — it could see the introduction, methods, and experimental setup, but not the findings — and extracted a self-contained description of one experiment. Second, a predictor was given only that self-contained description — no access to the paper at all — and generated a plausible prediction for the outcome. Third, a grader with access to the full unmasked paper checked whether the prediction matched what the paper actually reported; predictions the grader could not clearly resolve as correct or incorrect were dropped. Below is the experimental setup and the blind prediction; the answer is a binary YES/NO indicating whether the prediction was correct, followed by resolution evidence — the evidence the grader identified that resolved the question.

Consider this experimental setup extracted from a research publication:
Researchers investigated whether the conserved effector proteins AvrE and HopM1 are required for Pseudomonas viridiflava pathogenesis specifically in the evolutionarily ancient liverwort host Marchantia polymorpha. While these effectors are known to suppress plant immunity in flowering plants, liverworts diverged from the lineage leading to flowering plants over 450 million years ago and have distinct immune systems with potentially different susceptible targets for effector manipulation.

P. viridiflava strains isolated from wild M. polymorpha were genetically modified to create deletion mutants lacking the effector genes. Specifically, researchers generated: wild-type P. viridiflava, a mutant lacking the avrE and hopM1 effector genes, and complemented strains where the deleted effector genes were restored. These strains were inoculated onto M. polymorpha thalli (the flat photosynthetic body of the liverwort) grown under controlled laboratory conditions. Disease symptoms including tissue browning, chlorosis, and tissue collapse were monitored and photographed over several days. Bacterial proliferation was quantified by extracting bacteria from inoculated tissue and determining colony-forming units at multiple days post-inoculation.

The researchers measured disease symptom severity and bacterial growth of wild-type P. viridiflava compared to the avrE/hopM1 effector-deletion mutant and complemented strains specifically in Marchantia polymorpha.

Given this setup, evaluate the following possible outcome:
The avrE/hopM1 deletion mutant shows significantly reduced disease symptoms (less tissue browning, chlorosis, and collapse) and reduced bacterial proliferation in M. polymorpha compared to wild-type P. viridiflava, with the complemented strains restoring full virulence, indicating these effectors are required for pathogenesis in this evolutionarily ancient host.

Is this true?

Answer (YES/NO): NO